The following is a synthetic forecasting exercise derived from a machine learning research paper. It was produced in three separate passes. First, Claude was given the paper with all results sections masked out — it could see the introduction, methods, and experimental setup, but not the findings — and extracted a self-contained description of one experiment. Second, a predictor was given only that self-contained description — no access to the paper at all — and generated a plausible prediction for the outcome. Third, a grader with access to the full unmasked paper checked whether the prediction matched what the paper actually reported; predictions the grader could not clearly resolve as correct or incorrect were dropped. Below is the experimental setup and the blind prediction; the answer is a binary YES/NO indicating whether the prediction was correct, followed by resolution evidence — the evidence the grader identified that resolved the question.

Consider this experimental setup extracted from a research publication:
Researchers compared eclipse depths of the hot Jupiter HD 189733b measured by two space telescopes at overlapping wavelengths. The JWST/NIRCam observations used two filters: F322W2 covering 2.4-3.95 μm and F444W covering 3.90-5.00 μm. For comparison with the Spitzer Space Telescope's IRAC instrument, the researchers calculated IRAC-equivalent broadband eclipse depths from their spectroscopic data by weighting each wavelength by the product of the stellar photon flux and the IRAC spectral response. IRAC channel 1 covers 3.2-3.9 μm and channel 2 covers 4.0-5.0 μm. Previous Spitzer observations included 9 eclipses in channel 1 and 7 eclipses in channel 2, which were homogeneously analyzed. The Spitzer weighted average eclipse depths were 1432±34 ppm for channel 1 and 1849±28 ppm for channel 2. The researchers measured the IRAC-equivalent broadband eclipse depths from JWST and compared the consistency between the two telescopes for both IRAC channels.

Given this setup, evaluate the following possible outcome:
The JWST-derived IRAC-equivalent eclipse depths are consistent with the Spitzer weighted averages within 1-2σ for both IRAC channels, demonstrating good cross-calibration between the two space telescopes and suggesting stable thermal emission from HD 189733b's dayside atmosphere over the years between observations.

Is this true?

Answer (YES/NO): NO